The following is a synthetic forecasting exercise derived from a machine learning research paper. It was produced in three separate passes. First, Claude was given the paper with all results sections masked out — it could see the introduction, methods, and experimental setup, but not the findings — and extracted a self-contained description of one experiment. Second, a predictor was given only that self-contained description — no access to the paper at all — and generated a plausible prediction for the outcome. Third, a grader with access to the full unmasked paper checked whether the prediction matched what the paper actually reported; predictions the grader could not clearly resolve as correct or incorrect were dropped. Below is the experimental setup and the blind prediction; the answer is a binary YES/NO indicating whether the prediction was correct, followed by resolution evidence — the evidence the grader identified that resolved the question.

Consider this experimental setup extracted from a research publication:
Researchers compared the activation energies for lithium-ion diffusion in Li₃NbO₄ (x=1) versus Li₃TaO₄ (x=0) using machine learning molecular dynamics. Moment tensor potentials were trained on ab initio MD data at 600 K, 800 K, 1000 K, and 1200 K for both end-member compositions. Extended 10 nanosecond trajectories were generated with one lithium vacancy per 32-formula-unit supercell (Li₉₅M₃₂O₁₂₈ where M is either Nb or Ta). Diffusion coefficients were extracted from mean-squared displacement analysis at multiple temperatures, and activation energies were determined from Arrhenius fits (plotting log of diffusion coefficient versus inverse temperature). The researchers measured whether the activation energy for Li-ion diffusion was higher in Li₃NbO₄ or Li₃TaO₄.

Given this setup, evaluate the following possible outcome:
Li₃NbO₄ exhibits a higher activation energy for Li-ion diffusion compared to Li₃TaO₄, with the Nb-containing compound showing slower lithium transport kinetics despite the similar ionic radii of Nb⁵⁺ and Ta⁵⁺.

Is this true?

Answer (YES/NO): NO